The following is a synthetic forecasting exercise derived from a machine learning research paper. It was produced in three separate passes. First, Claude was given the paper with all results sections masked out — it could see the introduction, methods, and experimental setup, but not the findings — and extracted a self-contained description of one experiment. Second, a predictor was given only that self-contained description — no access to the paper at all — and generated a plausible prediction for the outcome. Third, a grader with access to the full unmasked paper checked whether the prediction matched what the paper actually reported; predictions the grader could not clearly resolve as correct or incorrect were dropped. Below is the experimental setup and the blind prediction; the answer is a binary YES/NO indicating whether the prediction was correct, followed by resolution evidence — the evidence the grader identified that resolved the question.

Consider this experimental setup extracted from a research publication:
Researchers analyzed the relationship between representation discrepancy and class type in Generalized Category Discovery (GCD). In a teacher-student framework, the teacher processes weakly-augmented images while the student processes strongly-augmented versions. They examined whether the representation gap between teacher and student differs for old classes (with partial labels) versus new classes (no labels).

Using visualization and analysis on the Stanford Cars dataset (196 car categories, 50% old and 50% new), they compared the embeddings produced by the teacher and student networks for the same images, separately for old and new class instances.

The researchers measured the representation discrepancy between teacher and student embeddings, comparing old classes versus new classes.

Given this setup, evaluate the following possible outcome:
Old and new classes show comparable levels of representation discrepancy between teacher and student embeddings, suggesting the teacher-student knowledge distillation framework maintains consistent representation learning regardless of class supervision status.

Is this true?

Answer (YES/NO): NO